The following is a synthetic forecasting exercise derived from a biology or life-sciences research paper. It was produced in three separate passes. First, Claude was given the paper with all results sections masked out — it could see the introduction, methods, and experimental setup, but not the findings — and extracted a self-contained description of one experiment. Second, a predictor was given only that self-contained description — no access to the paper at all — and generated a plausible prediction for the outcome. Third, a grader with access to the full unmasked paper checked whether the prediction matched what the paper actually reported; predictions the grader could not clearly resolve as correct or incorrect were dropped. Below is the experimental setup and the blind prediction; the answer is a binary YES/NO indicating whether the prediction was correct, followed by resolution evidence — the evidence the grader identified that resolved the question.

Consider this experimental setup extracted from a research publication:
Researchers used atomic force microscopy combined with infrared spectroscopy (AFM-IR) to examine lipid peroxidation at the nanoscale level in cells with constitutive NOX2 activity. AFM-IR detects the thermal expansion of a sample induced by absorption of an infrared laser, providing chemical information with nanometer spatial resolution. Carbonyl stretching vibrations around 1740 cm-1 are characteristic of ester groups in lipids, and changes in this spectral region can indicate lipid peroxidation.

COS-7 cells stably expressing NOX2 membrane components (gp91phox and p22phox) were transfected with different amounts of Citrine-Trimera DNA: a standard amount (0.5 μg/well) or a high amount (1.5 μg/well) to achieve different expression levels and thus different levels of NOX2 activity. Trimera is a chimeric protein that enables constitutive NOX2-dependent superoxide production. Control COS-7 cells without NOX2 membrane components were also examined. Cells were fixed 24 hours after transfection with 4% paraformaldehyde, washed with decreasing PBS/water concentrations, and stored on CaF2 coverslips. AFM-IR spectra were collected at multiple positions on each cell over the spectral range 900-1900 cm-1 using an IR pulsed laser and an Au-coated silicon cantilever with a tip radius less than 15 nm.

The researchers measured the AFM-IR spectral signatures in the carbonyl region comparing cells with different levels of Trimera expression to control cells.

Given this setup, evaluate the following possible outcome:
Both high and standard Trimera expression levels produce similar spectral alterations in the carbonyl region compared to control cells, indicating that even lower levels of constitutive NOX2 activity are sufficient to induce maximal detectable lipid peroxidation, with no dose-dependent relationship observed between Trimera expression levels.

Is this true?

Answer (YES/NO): NO